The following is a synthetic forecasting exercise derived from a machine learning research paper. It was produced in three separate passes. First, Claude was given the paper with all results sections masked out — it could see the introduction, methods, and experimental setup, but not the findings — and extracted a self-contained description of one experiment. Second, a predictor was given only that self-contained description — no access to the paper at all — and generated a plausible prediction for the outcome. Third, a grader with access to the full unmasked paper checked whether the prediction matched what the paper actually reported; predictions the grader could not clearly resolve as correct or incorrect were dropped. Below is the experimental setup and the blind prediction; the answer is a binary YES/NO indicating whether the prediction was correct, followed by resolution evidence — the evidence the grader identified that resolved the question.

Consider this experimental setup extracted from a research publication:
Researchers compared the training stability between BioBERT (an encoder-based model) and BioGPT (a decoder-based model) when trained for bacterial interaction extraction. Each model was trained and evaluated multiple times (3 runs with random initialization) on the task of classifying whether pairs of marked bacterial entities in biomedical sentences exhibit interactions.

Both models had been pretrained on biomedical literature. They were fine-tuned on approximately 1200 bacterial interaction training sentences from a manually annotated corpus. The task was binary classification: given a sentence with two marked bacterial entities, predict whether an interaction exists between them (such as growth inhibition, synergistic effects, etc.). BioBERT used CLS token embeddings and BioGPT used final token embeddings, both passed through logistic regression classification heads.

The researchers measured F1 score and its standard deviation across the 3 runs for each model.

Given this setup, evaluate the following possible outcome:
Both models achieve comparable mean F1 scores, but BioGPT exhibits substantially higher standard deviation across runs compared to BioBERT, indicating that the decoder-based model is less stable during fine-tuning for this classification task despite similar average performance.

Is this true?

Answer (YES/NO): NO